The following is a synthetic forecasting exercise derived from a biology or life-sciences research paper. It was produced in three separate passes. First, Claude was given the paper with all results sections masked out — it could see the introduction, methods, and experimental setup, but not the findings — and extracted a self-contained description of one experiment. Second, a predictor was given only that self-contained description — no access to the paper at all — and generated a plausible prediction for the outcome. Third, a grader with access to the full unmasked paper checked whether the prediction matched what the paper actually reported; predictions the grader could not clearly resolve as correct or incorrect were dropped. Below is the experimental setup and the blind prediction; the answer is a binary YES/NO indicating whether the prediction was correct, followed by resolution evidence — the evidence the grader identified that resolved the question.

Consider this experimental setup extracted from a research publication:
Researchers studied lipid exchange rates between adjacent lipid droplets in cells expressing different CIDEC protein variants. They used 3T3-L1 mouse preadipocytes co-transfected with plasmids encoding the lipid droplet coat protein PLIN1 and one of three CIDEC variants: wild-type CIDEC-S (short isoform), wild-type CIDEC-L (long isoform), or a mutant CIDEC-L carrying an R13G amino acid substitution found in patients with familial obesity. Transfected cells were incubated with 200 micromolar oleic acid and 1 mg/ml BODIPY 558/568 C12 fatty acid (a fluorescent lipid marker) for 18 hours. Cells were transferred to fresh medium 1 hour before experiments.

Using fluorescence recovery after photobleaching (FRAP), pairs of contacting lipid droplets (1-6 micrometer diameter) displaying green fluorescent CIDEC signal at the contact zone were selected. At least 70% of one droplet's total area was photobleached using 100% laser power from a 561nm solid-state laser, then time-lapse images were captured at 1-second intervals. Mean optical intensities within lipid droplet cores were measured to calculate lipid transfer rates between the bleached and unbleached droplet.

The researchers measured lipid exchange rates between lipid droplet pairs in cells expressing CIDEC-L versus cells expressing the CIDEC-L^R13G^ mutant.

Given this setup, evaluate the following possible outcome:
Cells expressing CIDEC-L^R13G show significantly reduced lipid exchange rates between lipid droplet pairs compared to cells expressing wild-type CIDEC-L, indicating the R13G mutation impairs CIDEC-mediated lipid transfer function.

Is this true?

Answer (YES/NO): NO